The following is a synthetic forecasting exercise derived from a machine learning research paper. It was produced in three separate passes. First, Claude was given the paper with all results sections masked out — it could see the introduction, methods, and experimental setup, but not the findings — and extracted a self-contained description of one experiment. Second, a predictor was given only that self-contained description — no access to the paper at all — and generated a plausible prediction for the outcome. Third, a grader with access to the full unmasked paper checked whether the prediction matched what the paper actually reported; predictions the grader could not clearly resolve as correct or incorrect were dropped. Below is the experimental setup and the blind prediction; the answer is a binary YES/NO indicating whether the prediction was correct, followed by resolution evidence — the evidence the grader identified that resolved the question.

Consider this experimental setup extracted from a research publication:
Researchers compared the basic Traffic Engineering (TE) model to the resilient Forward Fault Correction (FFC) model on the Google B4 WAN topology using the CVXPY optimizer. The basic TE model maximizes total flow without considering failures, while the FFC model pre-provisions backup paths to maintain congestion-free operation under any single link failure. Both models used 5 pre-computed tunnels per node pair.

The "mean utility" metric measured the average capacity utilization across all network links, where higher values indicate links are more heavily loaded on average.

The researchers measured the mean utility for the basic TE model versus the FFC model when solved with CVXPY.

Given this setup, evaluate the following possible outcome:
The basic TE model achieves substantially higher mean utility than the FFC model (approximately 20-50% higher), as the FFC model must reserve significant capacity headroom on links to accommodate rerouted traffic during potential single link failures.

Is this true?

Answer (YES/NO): NO